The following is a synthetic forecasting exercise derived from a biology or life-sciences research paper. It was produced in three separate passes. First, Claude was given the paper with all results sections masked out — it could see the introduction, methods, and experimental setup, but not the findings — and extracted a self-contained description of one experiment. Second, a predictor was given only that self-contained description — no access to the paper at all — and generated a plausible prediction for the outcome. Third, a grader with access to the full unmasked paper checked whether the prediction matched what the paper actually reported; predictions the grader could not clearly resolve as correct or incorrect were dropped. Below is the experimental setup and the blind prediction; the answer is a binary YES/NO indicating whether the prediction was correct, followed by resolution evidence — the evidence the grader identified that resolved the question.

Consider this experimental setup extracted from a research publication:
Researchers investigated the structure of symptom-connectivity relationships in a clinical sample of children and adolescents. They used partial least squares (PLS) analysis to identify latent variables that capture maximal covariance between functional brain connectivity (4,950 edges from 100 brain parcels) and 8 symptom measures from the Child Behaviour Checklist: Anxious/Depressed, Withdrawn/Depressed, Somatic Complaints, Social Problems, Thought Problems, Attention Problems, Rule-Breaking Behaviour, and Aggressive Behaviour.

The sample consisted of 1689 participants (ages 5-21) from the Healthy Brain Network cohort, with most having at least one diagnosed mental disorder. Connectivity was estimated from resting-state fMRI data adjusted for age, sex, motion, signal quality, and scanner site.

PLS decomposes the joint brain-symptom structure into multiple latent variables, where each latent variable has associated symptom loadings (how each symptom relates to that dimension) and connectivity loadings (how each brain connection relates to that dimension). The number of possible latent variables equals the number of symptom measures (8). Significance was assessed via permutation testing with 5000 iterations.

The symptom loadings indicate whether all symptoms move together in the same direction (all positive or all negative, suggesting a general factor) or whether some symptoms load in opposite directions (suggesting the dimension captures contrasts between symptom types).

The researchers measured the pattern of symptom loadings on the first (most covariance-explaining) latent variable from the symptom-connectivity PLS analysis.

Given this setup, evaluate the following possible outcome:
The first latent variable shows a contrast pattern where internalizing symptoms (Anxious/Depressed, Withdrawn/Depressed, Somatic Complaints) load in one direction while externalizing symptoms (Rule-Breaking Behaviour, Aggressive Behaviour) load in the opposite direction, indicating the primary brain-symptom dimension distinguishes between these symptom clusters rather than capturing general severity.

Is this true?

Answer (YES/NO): NO